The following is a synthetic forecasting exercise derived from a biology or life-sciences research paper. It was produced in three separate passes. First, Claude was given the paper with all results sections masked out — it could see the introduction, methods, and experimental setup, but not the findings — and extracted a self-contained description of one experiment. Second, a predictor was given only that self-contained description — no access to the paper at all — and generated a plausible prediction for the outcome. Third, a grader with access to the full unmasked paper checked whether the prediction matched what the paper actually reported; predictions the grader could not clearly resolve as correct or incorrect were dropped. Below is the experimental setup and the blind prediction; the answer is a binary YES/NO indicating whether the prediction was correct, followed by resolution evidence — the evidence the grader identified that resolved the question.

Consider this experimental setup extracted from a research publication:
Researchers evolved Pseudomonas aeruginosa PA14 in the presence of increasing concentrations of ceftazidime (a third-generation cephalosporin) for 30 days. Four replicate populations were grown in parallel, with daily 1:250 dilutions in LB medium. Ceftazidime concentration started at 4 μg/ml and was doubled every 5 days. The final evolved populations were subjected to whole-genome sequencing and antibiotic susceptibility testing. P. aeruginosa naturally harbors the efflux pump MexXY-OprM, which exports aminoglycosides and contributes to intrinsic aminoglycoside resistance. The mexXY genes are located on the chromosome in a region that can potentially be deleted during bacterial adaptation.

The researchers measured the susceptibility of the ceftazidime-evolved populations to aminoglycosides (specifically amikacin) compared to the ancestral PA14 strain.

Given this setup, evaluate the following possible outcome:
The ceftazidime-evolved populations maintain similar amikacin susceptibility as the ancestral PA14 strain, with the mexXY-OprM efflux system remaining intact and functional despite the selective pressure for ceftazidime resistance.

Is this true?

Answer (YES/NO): NO